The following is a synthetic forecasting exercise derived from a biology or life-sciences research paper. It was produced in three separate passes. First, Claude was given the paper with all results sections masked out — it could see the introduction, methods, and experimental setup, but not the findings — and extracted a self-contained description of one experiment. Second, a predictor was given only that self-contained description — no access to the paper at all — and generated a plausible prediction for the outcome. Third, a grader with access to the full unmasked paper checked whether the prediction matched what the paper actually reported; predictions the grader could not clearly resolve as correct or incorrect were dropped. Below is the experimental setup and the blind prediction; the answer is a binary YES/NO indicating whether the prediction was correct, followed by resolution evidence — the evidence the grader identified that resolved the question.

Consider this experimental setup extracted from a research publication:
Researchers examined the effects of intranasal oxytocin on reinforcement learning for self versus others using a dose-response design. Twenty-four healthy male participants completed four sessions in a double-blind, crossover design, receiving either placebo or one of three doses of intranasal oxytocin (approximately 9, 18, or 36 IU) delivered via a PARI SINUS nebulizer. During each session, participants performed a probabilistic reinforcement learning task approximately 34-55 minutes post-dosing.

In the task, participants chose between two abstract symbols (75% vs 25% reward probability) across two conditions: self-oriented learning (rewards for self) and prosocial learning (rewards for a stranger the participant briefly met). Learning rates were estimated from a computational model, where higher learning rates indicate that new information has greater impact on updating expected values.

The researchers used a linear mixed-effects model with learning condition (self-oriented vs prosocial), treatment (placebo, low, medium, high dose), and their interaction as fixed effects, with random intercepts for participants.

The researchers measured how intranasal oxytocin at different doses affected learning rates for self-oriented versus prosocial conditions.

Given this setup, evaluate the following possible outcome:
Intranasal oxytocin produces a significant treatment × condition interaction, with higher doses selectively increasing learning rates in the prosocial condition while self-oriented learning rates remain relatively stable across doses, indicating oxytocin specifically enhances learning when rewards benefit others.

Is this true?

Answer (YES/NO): NO